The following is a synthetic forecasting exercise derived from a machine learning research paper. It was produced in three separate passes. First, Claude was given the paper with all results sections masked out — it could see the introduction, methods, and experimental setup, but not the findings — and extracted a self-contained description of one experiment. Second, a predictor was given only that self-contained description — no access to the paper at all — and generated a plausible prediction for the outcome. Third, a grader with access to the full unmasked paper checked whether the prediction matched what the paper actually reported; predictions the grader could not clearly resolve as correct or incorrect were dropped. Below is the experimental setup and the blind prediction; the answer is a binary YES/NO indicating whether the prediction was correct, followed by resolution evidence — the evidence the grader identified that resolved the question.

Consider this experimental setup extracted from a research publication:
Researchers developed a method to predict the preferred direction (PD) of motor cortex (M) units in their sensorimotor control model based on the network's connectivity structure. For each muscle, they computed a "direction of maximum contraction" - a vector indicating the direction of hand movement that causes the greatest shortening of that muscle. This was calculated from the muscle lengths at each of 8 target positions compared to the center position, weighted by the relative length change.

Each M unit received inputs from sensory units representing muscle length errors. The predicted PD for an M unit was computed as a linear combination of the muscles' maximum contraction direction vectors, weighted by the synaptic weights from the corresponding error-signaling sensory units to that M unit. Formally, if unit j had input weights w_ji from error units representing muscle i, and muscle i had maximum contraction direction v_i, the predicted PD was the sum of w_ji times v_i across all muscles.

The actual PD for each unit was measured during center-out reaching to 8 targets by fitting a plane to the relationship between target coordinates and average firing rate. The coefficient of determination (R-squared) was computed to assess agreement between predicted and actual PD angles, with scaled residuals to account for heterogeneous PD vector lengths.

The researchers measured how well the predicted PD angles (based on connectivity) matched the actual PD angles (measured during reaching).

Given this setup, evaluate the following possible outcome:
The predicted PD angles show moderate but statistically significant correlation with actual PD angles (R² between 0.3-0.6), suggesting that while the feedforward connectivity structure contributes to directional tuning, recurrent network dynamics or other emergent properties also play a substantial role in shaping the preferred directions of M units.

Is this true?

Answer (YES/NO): NO